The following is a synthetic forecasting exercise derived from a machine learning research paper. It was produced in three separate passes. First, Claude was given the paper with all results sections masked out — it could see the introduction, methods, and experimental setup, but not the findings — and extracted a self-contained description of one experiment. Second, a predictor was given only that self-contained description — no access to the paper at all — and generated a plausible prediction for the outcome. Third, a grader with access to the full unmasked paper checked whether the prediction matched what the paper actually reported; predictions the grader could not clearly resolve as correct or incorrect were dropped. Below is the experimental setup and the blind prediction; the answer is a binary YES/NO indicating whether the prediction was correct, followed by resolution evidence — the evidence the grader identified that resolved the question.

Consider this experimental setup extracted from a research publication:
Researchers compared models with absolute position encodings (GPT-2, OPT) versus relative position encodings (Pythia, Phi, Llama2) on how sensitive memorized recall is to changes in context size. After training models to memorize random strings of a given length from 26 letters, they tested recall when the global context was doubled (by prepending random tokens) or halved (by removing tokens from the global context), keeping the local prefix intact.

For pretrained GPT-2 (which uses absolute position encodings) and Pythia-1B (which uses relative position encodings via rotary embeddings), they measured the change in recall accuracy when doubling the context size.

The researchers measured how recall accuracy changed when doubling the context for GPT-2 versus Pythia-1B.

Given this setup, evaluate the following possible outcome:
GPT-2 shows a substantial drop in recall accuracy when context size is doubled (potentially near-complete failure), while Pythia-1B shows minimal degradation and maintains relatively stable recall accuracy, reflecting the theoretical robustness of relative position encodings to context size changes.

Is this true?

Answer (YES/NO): YES